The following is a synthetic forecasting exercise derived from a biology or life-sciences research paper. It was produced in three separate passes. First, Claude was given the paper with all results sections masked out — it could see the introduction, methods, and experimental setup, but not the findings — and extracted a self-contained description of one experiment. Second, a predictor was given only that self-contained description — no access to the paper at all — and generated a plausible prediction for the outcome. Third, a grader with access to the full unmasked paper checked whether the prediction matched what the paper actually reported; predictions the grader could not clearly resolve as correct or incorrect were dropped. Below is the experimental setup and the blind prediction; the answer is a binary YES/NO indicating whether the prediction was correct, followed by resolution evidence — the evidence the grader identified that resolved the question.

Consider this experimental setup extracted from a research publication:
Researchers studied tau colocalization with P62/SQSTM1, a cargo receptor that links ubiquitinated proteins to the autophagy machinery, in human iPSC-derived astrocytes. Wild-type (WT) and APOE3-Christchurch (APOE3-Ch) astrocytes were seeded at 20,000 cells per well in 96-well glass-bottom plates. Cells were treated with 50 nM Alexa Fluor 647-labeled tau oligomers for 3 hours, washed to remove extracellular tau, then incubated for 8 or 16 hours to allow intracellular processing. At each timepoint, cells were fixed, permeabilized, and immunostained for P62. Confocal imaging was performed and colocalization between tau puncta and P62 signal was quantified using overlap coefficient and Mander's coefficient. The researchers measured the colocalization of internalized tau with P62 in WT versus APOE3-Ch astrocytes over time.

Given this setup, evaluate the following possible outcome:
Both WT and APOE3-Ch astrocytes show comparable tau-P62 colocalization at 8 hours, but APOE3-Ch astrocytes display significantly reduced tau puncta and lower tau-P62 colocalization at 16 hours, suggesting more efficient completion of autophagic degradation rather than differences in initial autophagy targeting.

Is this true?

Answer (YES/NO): NO